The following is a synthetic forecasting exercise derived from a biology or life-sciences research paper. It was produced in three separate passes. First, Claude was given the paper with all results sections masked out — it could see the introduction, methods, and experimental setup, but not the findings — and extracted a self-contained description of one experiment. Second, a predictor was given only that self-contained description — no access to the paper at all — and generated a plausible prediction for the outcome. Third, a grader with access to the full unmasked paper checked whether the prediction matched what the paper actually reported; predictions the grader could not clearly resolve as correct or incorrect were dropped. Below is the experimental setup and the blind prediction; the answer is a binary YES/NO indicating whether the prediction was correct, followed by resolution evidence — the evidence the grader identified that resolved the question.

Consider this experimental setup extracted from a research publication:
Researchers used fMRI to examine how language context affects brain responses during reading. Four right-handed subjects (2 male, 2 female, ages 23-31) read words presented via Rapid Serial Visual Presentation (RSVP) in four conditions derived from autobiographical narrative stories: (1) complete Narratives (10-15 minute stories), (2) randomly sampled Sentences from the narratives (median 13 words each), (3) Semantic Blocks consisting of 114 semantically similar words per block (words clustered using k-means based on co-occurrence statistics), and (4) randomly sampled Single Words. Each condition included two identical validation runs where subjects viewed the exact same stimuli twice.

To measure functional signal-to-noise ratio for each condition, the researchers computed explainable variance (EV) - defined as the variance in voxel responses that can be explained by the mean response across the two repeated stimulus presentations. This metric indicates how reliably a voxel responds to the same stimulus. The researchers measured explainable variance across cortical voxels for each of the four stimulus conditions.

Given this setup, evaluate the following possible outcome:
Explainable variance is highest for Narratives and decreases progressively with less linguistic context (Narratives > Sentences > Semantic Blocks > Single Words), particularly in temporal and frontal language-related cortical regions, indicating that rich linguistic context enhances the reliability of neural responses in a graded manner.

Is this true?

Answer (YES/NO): NO